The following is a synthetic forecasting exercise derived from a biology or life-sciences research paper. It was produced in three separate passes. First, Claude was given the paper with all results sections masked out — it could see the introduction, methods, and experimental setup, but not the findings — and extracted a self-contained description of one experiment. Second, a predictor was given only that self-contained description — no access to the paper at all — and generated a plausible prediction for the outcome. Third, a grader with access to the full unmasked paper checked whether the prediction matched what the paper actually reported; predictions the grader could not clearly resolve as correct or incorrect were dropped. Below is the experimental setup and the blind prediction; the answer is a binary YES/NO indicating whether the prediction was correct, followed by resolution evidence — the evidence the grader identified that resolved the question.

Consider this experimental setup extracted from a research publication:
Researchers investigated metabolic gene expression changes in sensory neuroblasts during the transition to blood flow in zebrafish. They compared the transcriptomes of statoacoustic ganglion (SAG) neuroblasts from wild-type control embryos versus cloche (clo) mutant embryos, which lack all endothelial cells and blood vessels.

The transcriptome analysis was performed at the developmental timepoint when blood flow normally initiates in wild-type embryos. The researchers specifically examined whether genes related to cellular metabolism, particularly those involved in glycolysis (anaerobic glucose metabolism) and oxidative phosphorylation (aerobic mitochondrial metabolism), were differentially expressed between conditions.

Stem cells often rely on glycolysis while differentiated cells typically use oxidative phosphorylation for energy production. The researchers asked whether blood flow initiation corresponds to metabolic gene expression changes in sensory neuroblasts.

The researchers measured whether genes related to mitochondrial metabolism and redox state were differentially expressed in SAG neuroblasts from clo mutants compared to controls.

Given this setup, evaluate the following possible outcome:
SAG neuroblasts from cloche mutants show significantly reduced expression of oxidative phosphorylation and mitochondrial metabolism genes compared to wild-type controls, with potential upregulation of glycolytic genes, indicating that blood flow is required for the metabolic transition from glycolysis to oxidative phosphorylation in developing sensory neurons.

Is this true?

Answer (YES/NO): NO